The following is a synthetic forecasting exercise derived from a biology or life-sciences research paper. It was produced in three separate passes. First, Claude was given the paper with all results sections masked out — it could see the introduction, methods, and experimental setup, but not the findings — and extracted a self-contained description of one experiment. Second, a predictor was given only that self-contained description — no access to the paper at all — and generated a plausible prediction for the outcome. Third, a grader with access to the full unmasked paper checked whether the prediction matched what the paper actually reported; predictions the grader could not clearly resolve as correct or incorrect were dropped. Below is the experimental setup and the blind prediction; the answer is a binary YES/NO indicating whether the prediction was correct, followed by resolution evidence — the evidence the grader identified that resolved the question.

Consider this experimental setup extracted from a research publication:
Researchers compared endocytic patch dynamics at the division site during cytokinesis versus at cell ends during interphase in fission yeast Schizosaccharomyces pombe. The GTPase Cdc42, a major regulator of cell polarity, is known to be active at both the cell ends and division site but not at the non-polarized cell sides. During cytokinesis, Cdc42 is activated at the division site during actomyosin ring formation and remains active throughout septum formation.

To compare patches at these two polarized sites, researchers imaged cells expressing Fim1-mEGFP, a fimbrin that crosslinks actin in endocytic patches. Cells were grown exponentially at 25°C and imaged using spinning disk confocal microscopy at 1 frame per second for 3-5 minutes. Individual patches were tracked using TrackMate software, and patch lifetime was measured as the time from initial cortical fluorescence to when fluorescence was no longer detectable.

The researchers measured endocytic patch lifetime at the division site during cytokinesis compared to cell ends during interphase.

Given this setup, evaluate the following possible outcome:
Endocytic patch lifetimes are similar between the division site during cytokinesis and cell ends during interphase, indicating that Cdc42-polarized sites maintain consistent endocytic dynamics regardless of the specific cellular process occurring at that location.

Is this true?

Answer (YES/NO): NO